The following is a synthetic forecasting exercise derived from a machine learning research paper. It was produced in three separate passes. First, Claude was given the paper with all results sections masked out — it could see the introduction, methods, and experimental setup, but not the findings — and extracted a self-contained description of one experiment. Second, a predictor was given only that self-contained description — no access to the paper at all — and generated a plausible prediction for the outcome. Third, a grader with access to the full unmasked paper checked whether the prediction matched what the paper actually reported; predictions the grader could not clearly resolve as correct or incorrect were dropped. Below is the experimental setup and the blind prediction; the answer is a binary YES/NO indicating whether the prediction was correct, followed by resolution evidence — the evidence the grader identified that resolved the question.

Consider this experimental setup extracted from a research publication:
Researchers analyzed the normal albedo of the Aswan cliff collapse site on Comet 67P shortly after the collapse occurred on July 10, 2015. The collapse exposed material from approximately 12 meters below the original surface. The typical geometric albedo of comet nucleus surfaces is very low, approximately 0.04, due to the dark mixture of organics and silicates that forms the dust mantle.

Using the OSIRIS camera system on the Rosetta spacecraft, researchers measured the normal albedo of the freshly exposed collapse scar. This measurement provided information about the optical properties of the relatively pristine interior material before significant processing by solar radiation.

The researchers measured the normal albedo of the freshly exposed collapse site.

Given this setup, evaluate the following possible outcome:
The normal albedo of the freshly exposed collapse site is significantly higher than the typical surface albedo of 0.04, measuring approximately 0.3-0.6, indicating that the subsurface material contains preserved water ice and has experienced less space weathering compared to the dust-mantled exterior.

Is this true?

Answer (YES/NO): YES